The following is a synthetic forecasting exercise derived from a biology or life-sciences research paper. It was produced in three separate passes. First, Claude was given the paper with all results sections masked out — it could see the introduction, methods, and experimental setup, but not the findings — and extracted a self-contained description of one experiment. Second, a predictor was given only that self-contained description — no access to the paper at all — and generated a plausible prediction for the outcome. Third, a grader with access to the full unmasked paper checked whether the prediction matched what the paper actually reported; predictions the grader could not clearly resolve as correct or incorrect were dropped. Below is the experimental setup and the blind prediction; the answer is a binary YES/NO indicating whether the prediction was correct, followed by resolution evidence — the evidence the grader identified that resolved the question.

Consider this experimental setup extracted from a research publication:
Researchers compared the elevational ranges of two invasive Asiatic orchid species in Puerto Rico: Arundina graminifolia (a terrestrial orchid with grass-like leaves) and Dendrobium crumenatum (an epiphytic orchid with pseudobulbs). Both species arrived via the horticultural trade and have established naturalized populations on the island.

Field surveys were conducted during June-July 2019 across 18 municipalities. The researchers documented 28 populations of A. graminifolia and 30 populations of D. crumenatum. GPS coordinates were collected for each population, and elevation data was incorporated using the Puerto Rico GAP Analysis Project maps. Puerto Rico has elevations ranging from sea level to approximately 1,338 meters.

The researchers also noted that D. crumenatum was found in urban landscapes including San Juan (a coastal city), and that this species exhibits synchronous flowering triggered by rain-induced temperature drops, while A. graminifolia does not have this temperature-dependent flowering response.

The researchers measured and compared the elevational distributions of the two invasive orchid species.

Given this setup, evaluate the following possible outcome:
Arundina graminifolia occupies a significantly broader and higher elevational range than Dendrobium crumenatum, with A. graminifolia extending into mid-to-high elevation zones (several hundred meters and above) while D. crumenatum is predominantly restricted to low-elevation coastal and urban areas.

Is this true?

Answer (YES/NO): NO